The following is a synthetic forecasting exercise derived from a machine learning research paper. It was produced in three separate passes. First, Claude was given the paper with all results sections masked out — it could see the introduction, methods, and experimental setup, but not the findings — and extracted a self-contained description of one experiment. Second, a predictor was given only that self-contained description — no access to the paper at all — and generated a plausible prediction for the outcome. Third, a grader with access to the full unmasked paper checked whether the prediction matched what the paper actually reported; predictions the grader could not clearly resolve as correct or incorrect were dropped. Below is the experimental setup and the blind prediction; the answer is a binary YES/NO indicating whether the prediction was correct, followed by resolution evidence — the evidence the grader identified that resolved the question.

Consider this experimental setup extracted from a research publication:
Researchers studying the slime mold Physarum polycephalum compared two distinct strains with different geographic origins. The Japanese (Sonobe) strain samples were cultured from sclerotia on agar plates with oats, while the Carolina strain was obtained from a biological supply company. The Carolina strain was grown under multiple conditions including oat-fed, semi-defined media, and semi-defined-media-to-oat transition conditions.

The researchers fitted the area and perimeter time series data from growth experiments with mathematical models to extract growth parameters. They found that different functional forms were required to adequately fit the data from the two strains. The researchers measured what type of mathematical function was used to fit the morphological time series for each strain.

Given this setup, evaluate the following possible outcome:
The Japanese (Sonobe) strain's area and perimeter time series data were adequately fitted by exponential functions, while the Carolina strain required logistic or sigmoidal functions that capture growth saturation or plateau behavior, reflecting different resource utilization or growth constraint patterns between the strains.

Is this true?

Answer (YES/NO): NO